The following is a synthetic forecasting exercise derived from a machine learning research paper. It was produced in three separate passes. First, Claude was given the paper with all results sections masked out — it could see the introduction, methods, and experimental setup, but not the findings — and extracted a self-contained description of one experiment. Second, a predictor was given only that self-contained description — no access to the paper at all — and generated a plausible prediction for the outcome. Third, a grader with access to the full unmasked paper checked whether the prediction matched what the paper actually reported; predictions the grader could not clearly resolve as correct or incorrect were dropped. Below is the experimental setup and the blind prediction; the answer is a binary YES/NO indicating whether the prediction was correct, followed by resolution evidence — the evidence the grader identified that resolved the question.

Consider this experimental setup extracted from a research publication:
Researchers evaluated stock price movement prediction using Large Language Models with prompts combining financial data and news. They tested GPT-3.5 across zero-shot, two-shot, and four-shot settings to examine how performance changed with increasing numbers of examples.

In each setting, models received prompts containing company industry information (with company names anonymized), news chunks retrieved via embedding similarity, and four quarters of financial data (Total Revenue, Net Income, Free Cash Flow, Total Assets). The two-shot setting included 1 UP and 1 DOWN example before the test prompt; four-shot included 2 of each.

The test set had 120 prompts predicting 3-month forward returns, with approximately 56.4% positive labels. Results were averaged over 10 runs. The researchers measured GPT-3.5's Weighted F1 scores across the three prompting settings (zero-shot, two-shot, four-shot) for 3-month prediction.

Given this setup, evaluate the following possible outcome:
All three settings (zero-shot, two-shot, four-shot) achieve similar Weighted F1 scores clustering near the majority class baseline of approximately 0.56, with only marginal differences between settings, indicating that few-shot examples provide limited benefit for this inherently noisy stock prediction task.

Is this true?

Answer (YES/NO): NO